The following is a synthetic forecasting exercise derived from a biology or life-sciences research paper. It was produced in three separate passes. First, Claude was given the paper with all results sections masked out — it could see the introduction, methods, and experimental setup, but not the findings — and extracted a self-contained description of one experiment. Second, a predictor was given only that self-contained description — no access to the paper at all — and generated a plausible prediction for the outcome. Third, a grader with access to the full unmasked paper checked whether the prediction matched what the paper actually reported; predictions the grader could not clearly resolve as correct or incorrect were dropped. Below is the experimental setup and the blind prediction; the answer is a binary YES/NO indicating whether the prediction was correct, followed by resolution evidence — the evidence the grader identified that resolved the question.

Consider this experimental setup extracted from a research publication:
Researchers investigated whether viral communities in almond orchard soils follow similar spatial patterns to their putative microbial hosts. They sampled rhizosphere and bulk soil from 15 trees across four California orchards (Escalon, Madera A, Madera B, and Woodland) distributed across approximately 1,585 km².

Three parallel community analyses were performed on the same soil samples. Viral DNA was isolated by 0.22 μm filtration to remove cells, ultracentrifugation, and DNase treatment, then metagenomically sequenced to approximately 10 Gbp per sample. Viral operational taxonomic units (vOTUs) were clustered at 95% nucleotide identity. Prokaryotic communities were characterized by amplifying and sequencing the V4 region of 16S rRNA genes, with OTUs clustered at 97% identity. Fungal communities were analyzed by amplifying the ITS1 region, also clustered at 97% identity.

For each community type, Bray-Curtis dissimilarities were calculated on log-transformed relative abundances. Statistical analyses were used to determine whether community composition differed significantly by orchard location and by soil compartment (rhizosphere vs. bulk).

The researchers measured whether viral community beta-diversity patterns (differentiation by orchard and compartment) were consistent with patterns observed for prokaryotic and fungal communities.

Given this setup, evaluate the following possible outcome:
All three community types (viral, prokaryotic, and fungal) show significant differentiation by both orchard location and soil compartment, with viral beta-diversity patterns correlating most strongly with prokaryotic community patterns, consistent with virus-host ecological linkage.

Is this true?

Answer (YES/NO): NO